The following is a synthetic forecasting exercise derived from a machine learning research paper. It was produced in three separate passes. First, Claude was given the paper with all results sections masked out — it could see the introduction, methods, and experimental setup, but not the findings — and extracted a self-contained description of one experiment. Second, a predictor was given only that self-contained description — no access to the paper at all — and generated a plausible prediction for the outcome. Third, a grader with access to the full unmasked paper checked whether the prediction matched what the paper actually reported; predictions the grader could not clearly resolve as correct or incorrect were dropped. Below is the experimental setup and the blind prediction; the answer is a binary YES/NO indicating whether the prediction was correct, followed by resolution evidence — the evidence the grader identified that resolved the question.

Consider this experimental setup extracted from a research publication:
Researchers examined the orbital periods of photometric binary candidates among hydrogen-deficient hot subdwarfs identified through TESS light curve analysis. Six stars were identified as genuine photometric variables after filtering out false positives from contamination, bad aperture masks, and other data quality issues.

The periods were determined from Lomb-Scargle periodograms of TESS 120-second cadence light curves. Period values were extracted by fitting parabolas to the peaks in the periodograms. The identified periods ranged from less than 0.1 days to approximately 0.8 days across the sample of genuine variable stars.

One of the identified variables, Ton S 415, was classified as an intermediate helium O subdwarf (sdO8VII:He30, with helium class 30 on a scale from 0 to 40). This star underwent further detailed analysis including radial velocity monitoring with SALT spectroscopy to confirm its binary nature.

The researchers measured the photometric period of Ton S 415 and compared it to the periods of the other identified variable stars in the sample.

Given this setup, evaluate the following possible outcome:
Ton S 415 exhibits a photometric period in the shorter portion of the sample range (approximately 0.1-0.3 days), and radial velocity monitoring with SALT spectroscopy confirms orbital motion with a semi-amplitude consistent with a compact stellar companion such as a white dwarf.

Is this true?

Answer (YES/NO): NO